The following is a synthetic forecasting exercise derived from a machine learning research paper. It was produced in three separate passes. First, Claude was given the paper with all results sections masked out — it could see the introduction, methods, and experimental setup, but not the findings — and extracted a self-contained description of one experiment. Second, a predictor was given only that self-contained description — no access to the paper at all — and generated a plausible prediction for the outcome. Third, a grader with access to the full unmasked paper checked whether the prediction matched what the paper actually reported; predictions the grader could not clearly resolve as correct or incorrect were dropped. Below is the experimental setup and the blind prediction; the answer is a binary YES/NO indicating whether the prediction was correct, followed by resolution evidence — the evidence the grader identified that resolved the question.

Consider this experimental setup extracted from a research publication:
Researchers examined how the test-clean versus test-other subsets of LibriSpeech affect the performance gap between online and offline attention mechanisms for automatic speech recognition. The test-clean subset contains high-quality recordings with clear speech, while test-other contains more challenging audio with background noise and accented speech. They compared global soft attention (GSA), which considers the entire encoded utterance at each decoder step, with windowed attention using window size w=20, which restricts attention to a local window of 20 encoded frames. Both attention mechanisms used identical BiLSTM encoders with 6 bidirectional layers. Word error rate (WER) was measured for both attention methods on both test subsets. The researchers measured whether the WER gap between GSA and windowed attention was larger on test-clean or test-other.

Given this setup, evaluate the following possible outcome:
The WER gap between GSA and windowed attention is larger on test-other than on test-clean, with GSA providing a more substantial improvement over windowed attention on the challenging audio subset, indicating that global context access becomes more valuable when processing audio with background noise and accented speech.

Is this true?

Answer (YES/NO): NO